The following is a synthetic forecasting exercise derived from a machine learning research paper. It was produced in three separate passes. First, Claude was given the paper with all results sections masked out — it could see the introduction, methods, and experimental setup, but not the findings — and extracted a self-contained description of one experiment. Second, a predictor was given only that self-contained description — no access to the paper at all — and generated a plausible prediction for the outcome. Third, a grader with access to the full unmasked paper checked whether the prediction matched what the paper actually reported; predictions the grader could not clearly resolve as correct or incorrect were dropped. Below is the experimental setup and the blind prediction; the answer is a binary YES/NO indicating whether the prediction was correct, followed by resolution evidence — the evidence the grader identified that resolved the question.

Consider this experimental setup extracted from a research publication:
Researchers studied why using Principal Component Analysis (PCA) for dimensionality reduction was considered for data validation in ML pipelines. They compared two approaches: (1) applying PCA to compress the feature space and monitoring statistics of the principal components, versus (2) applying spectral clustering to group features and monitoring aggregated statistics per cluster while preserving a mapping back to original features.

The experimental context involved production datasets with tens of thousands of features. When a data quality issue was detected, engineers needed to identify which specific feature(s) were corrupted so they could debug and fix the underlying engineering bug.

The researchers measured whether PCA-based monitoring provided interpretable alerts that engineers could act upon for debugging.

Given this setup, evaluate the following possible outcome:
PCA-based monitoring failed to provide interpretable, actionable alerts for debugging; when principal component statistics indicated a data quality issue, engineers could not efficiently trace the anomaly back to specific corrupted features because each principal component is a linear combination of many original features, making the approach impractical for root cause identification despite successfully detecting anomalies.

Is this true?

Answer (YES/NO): NO